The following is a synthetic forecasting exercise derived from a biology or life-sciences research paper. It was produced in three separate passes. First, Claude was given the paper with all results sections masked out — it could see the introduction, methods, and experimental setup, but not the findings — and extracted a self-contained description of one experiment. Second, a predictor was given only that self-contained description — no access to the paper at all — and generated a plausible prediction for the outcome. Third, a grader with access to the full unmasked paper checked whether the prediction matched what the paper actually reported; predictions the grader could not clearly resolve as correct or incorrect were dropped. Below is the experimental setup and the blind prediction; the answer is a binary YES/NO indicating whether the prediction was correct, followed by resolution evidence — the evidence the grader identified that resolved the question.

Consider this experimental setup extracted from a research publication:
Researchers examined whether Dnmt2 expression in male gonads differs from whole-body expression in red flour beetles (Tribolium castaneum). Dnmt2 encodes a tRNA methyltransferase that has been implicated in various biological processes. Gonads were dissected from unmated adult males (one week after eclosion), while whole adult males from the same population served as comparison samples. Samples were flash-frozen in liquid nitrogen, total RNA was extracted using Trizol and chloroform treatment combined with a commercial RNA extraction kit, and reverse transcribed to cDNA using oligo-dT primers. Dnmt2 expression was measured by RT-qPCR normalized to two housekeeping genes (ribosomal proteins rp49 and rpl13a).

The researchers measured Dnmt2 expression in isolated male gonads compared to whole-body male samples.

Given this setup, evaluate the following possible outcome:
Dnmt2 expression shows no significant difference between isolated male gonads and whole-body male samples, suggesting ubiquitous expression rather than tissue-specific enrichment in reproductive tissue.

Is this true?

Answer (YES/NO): NO